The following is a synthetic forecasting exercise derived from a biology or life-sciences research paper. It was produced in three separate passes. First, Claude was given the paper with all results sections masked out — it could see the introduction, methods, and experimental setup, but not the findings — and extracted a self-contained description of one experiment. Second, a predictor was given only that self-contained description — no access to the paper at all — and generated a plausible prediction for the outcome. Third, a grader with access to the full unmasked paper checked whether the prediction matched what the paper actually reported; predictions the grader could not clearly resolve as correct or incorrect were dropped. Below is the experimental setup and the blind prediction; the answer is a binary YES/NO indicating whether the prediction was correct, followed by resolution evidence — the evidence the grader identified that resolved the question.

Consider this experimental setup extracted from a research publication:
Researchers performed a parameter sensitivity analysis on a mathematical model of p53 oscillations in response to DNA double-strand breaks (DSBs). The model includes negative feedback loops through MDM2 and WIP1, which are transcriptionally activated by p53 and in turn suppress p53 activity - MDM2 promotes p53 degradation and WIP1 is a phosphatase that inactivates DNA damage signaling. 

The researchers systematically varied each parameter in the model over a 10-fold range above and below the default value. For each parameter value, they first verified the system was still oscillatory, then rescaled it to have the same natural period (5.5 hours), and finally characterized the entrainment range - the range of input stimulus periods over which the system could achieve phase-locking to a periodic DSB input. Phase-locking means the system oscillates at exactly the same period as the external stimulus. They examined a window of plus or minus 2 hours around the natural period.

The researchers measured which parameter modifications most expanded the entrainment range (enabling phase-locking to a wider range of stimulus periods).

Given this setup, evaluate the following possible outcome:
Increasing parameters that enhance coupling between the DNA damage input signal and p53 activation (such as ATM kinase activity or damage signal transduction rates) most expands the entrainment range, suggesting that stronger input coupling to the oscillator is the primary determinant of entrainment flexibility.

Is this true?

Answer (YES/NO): NO